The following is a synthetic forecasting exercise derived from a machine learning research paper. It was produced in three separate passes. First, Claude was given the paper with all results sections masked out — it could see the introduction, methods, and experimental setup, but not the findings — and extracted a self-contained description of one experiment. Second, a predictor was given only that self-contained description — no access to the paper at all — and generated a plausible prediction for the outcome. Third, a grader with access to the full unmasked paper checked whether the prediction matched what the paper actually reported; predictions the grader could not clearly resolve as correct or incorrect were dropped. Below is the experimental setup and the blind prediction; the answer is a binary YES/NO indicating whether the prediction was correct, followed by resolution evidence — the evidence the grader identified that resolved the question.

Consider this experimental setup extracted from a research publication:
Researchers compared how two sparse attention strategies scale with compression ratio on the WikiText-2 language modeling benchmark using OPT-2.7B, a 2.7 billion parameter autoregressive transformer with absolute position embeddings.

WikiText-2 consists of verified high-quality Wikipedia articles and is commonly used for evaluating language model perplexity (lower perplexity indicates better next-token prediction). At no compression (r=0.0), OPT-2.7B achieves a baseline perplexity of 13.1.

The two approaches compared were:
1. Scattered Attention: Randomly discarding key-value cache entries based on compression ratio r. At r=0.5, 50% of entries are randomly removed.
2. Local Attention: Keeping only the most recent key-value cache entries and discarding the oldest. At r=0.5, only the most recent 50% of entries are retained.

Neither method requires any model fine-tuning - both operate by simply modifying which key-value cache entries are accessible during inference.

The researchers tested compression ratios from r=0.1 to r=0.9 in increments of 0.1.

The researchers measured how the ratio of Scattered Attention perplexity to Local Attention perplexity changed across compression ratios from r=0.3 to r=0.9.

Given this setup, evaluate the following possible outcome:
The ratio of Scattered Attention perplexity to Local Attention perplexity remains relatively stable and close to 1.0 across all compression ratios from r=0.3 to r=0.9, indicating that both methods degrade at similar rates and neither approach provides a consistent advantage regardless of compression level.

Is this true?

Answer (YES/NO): NO